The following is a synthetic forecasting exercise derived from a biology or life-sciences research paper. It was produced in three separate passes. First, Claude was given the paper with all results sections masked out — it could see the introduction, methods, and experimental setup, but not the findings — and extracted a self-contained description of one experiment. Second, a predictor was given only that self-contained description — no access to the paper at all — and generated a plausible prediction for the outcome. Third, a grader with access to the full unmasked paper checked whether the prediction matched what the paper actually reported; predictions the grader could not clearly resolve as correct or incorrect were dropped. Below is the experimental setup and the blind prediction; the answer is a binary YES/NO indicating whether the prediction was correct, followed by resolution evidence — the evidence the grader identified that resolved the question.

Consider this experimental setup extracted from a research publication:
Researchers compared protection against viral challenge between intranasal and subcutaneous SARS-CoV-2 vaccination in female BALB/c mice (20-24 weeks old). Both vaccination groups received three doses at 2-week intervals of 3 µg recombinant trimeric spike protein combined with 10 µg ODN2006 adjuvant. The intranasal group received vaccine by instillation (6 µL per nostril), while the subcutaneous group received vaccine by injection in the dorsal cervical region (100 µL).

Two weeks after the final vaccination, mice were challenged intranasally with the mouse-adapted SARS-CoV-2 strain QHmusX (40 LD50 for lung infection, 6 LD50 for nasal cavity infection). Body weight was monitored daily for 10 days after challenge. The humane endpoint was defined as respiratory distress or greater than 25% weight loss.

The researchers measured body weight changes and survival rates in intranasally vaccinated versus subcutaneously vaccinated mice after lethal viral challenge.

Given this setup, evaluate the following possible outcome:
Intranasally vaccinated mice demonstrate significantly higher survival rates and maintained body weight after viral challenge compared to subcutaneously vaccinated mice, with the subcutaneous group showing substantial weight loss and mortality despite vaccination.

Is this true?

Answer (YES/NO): YES